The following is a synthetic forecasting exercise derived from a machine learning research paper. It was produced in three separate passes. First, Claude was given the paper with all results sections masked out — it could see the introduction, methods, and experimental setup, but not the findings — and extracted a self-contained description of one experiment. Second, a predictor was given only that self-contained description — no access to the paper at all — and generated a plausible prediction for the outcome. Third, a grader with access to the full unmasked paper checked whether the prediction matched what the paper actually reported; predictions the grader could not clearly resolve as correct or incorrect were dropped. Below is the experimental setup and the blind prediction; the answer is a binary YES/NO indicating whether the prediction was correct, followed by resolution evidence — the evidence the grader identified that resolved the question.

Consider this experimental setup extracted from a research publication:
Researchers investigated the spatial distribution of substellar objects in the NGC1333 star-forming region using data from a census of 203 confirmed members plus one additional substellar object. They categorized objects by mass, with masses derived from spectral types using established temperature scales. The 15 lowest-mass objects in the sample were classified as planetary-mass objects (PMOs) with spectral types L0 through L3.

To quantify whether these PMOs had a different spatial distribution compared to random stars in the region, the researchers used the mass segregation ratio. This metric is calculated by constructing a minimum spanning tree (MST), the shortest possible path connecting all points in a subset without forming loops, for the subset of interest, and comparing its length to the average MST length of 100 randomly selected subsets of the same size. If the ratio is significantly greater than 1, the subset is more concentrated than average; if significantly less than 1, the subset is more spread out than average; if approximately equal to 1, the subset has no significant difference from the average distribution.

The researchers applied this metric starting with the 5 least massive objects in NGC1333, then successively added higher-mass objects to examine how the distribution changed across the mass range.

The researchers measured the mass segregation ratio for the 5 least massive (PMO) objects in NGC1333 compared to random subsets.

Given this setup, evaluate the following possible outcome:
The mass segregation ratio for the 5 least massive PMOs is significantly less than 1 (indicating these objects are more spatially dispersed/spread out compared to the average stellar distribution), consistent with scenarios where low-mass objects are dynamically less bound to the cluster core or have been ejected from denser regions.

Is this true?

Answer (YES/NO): NO